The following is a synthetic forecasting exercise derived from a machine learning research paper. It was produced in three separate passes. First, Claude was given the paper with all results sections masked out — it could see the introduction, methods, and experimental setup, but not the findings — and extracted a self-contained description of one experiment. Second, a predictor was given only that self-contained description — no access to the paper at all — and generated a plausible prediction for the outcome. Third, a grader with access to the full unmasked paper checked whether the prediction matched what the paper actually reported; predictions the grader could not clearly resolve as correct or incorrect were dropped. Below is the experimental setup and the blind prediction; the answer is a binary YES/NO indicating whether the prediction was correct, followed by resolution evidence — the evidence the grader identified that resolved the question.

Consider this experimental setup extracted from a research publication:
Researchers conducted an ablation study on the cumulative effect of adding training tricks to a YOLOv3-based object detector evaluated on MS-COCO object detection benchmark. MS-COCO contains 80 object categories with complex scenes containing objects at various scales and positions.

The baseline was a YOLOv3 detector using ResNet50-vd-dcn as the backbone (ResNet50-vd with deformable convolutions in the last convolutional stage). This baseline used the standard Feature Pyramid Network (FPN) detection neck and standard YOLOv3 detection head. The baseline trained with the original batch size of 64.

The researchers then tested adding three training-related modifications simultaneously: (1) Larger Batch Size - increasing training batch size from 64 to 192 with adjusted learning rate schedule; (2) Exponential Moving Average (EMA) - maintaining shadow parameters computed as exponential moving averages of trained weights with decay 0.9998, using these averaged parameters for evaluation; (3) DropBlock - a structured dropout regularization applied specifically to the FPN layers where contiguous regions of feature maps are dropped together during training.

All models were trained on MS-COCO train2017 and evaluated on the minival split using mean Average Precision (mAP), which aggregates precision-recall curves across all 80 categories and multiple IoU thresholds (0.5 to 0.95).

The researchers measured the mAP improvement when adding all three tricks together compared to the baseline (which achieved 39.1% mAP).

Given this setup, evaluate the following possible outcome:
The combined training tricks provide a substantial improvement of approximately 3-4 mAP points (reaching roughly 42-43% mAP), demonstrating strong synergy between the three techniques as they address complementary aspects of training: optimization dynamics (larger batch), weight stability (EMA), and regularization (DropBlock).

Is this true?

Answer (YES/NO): NO